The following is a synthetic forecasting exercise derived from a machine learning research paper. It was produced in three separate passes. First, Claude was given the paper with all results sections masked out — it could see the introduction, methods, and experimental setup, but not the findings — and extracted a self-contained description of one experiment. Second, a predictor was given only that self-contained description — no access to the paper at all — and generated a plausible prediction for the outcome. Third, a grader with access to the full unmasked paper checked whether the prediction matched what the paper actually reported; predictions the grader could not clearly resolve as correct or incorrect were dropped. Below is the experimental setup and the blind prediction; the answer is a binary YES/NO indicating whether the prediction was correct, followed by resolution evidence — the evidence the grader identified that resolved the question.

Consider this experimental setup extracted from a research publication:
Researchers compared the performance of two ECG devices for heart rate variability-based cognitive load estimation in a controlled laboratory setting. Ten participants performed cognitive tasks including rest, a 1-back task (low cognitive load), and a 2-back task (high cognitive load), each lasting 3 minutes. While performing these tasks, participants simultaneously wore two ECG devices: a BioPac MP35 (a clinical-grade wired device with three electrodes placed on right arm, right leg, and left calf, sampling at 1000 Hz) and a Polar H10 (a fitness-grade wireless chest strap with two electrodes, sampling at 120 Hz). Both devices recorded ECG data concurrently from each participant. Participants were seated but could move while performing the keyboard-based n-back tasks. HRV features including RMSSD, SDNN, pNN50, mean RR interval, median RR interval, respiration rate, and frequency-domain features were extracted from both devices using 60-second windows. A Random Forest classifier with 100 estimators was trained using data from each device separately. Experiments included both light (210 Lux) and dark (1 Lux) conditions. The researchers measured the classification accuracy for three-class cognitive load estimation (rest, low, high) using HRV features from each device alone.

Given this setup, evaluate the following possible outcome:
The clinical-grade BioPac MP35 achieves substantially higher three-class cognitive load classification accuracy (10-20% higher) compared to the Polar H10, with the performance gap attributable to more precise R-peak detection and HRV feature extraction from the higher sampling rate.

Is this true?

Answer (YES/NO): NO